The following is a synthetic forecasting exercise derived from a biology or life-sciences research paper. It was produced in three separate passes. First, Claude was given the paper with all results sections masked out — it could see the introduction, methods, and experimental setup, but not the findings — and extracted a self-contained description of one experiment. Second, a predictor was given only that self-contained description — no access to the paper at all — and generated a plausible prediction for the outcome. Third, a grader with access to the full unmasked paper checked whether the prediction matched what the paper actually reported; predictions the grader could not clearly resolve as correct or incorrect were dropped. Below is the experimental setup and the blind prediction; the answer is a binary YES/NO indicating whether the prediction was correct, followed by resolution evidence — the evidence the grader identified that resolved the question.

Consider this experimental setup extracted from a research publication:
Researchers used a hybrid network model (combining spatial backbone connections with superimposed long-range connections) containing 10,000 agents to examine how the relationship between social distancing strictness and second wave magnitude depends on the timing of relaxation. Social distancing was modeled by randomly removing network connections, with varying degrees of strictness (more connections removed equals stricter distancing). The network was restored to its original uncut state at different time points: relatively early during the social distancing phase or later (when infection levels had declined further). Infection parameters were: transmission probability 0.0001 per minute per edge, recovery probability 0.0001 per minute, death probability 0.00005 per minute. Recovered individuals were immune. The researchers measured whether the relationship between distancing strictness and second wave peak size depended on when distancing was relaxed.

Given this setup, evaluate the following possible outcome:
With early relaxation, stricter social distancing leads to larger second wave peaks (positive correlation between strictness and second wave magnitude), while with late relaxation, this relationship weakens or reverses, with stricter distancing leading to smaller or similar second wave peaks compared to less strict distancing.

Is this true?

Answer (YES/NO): NO